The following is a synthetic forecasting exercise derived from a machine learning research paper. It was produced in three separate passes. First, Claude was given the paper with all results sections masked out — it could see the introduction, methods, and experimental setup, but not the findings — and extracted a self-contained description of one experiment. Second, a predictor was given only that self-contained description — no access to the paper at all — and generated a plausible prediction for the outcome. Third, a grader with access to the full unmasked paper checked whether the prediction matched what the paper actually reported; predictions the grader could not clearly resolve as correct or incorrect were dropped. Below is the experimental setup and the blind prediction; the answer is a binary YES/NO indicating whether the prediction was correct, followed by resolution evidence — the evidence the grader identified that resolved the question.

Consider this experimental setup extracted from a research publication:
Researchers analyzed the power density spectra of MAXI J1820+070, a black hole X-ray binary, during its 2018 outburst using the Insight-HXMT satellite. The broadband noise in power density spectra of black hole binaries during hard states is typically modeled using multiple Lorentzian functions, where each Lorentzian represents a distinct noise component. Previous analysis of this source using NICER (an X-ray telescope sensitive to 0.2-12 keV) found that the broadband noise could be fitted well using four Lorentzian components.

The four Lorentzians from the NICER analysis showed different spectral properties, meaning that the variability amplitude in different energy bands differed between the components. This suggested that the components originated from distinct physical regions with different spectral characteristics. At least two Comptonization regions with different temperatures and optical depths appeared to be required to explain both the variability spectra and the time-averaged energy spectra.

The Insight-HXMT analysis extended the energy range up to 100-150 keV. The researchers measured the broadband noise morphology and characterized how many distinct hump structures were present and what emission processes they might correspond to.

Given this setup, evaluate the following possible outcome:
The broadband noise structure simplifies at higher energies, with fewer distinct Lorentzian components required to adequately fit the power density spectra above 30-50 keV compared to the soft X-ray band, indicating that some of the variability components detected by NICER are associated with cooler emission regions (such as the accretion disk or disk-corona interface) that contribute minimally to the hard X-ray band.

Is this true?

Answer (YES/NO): NO